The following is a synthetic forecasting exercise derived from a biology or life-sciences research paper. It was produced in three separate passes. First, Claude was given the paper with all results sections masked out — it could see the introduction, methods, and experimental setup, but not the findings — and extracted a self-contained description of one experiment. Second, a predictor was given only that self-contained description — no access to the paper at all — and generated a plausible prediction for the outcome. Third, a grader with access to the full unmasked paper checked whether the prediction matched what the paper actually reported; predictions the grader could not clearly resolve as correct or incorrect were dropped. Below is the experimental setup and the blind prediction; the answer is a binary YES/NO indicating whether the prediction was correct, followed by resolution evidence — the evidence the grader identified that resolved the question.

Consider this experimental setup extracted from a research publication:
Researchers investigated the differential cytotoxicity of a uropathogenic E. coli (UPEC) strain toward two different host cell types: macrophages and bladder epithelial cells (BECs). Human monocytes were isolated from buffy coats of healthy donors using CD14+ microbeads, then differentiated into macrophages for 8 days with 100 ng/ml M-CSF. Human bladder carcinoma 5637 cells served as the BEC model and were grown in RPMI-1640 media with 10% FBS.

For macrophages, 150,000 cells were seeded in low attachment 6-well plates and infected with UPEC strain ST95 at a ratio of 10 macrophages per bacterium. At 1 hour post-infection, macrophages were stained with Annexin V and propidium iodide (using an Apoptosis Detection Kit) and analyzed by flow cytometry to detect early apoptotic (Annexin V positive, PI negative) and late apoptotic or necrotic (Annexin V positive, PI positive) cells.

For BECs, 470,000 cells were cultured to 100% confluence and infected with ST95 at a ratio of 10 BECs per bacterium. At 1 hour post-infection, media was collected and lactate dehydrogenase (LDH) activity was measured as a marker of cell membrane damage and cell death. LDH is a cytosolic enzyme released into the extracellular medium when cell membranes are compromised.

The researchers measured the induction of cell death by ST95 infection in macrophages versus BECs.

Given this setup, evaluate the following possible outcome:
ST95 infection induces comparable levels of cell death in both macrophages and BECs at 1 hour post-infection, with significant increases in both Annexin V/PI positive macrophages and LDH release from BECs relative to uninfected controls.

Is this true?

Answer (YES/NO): NO